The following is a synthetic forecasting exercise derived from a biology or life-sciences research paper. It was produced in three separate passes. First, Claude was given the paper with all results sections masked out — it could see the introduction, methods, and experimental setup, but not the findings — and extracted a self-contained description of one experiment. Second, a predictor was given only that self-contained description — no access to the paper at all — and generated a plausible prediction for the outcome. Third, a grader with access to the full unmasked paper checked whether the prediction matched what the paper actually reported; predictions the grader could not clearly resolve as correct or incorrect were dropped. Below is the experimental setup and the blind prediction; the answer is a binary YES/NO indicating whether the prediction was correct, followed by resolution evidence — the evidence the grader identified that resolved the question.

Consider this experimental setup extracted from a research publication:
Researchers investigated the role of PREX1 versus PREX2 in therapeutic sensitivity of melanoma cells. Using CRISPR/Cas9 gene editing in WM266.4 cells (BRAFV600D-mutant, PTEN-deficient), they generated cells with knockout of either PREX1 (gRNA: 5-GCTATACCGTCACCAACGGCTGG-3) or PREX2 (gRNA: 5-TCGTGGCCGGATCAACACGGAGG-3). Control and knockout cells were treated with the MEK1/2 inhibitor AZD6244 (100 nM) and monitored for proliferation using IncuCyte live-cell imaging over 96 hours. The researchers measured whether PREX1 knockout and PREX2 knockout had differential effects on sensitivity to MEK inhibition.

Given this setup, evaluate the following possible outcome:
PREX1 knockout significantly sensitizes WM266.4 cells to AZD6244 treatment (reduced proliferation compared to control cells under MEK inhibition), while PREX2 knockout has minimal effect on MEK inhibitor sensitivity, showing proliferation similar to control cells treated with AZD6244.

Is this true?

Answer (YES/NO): NO